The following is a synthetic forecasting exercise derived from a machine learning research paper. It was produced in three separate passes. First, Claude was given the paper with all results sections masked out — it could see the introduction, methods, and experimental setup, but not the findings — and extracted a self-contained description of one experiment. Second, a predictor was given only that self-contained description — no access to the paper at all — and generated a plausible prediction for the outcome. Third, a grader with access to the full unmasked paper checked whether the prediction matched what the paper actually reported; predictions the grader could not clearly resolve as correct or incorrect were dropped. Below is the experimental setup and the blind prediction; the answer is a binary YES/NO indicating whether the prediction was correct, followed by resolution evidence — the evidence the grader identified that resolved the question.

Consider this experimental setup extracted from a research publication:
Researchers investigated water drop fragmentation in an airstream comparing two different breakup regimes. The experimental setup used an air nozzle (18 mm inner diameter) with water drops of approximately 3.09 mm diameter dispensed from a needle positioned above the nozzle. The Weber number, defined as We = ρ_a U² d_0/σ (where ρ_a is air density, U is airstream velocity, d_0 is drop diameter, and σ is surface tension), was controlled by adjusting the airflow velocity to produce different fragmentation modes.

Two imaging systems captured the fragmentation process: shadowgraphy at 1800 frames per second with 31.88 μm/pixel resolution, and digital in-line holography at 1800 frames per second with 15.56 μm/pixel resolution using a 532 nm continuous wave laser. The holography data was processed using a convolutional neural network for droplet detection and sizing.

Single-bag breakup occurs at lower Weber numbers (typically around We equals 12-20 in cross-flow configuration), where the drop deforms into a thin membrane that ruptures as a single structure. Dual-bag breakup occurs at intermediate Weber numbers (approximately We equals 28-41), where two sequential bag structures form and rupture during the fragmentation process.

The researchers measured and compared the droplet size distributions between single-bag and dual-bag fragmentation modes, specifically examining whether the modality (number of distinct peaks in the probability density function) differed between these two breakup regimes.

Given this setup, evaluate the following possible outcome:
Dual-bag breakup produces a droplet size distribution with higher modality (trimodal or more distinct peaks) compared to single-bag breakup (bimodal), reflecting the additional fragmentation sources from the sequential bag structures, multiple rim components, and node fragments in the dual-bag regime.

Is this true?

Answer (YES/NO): NO